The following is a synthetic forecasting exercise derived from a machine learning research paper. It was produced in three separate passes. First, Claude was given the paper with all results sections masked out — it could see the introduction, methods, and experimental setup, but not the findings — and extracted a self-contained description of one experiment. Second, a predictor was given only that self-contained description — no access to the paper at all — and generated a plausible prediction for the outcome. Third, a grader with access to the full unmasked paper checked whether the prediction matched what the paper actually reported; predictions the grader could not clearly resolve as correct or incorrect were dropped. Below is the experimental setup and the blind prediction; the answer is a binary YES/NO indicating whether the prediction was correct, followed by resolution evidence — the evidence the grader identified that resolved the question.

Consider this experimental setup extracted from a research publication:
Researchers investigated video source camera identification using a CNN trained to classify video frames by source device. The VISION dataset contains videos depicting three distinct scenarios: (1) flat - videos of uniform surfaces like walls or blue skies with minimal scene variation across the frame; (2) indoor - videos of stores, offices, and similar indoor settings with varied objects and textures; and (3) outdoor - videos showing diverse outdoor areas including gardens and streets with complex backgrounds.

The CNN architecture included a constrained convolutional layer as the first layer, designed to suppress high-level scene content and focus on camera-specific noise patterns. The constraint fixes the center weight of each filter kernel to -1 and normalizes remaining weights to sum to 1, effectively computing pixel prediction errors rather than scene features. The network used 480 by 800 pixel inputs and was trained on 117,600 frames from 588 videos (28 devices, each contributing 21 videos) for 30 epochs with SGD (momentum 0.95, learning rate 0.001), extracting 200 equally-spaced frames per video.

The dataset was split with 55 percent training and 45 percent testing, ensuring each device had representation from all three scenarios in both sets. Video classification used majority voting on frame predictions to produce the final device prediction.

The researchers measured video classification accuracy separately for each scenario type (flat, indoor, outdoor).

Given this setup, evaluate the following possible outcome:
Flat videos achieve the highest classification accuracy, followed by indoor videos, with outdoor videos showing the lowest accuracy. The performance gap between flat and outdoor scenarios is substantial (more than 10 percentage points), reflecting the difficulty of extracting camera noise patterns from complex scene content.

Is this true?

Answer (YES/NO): NO